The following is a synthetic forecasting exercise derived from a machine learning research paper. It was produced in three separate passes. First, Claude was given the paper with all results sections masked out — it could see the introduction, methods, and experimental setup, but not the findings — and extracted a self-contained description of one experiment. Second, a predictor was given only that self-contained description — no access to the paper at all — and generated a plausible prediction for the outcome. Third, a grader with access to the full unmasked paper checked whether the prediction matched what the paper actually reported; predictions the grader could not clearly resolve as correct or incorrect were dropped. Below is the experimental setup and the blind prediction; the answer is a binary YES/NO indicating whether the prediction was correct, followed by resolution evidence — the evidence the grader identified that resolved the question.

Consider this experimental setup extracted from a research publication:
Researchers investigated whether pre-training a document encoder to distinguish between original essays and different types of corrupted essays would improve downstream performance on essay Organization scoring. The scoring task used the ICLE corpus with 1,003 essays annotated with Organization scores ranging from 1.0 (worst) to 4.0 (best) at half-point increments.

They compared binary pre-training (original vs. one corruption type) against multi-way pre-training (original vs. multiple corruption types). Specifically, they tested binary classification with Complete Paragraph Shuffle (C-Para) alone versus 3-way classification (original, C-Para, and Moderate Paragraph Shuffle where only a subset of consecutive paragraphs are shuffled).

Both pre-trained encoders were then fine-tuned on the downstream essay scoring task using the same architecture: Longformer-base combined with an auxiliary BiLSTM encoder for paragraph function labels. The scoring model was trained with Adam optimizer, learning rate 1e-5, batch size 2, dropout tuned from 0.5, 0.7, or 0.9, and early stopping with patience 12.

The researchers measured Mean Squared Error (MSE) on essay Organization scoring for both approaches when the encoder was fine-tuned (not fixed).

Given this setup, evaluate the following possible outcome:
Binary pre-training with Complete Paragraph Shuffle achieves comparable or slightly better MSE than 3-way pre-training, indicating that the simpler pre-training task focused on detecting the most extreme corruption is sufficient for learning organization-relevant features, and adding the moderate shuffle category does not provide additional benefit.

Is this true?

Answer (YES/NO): NO